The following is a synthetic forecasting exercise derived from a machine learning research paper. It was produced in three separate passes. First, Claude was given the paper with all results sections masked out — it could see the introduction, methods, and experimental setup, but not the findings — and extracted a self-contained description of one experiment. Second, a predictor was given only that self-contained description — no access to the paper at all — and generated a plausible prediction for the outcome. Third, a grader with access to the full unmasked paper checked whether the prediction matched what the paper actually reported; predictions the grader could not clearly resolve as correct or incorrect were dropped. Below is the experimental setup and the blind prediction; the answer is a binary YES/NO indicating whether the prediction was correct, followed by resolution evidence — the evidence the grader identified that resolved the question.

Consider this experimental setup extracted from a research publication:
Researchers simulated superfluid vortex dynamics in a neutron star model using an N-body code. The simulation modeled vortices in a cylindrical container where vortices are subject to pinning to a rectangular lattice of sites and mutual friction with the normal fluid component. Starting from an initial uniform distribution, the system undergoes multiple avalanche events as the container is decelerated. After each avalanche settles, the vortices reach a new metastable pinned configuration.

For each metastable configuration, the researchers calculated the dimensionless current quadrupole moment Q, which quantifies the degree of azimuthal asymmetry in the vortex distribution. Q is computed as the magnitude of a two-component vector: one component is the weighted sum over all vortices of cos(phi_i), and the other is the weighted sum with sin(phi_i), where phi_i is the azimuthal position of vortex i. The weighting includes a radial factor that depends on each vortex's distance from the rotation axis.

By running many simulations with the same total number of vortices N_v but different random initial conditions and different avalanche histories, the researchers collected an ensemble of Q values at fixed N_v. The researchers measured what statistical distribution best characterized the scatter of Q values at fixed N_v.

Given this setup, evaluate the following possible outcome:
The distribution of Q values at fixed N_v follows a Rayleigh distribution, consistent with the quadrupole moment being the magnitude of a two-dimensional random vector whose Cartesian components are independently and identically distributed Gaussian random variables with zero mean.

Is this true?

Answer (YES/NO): YES